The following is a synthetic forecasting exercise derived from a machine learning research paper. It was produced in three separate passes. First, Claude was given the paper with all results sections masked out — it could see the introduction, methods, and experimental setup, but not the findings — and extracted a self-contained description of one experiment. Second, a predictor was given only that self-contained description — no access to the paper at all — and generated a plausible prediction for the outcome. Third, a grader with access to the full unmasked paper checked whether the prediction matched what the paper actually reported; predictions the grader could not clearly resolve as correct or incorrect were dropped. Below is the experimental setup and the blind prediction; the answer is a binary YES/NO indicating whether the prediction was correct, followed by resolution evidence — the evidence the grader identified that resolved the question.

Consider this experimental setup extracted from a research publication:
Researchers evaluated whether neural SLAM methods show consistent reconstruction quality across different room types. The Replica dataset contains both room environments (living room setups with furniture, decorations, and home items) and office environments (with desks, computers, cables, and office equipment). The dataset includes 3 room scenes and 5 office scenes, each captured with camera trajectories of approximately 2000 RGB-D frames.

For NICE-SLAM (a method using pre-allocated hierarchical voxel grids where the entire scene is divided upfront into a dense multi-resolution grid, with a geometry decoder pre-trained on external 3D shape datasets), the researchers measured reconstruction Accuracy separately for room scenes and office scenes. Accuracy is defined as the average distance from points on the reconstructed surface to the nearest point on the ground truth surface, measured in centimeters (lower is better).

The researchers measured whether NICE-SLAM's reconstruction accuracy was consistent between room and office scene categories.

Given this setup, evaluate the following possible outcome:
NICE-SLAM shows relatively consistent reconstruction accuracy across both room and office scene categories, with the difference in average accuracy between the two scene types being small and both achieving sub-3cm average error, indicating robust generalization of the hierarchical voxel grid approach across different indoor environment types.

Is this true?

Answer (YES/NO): NO